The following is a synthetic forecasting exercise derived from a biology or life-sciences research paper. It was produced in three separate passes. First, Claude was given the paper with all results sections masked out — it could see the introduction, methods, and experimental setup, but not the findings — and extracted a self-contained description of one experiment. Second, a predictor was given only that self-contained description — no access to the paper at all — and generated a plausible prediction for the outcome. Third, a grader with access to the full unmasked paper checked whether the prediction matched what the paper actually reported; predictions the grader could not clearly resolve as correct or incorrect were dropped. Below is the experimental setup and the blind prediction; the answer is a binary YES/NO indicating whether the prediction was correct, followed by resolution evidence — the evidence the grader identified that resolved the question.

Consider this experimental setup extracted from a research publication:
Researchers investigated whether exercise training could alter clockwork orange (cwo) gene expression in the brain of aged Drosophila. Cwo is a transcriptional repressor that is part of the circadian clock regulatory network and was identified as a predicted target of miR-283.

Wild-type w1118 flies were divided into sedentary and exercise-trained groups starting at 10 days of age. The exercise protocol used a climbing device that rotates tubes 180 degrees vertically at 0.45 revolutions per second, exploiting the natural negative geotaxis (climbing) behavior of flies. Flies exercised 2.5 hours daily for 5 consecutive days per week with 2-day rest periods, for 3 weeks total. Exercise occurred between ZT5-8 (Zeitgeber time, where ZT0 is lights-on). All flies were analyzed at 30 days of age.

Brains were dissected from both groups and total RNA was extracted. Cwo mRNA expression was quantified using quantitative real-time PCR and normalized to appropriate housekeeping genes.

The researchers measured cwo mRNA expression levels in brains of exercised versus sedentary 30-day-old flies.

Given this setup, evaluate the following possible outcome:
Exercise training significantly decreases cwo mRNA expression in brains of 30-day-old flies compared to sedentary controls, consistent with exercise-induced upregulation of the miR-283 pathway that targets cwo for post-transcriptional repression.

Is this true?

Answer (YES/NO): NO